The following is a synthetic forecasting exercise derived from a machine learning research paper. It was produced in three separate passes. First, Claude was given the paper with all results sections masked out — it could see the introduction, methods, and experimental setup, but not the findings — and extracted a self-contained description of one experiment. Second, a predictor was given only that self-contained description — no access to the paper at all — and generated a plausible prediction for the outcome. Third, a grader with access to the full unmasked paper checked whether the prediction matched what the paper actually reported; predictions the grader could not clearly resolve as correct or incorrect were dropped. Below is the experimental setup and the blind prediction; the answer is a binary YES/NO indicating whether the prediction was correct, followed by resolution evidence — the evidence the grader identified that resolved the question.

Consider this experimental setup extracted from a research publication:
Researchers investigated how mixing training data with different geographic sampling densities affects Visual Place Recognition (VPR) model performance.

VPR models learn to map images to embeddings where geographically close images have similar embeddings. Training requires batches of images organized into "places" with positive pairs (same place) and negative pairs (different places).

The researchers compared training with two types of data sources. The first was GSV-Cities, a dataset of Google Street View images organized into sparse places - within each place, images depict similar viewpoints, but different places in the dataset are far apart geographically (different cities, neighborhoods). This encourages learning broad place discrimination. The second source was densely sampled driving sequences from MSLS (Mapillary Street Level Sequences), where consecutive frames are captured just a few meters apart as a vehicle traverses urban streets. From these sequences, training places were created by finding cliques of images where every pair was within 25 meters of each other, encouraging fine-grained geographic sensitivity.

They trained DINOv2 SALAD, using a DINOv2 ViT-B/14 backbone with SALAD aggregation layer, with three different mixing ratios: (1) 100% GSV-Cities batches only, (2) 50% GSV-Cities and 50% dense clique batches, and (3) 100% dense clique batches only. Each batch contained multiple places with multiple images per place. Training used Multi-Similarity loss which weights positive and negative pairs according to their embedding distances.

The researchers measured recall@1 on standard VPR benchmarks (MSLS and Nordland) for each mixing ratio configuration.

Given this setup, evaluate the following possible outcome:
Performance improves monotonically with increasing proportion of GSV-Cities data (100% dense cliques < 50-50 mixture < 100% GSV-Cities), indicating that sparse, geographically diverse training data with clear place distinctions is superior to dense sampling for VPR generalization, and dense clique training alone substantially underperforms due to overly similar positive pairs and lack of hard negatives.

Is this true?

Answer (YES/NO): NO